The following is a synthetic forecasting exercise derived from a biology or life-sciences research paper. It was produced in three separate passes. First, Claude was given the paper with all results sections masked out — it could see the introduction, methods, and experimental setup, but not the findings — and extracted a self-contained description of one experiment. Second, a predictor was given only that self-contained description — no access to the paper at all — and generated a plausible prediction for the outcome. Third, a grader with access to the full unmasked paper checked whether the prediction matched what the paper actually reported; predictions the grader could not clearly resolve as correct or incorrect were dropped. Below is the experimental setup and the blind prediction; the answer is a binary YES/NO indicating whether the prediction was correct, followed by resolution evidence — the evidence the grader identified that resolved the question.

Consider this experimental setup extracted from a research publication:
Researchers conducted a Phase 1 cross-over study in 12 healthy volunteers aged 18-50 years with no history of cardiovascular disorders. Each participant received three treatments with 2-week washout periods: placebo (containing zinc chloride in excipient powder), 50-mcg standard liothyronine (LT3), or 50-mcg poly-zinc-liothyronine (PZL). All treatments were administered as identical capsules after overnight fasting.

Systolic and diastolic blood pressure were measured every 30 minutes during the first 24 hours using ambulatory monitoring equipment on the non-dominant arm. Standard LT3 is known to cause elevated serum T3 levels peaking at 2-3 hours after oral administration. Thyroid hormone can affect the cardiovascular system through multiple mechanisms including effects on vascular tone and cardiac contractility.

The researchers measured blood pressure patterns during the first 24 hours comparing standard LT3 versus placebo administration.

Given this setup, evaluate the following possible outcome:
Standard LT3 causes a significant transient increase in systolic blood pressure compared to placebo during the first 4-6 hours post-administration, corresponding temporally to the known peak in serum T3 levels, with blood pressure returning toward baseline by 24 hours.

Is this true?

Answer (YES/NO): NO